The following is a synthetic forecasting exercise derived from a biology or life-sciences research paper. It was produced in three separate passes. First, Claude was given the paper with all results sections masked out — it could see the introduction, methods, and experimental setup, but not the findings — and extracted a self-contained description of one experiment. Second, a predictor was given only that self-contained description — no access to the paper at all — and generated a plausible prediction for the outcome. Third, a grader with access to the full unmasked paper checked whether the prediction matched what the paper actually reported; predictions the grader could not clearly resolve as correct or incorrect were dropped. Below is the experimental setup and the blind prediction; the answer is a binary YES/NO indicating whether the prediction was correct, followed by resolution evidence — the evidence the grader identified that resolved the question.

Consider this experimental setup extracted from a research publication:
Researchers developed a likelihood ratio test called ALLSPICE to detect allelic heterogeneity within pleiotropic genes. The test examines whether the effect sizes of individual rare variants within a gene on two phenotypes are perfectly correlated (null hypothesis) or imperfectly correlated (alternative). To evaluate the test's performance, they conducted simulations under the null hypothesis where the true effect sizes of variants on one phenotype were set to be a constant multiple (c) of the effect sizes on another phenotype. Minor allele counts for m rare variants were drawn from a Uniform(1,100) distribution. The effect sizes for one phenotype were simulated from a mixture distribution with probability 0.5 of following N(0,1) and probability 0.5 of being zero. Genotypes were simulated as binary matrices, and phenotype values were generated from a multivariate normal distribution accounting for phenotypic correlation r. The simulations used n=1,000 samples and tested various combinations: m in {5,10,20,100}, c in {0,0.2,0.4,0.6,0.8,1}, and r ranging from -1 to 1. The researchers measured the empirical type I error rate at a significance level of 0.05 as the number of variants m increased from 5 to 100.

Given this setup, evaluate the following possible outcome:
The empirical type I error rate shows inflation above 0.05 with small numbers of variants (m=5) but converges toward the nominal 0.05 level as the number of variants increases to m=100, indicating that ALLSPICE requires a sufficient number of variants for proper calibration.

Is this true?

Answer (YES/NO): NO